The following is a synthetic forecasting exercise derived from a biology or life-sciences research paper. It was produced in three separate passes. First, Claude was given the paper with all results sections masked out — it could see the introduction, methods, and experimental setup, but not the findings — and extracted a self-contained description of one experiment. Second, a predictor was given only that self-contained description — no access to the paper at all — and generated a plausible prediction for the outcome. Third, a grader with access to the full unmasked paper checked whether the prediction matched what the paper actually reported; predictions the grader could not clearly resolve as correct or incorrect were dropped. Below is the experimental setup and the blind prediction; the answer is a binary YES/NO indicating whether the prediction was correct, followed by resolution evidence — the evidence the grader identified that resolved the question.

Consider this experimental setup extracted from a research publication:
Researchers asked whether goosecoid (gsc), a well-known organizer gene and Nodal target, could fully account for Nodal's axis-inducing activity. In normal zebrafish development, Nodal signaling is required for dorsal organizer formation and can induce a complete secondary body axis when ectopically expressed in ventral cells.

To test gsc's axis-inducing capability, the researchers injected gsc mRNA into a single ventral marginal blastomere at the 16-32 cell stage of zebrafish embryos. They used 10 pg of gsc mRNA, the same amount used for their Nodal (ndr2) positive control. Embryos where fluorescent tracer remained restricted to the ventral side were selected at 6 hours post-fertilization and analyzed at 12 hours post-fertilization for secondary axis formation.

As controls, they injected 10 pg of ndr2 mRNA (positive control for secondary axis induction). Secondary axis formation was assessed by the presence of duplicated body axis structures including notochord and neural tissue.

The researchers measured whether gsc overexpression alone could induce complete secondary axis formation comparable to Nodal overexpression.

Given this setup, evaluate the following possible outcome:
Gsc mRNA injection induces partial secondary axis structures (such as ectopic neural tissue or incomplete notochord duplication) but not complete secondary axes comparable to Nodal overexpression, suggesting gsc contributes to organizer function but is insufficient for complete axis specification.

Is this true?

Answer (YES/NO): NO